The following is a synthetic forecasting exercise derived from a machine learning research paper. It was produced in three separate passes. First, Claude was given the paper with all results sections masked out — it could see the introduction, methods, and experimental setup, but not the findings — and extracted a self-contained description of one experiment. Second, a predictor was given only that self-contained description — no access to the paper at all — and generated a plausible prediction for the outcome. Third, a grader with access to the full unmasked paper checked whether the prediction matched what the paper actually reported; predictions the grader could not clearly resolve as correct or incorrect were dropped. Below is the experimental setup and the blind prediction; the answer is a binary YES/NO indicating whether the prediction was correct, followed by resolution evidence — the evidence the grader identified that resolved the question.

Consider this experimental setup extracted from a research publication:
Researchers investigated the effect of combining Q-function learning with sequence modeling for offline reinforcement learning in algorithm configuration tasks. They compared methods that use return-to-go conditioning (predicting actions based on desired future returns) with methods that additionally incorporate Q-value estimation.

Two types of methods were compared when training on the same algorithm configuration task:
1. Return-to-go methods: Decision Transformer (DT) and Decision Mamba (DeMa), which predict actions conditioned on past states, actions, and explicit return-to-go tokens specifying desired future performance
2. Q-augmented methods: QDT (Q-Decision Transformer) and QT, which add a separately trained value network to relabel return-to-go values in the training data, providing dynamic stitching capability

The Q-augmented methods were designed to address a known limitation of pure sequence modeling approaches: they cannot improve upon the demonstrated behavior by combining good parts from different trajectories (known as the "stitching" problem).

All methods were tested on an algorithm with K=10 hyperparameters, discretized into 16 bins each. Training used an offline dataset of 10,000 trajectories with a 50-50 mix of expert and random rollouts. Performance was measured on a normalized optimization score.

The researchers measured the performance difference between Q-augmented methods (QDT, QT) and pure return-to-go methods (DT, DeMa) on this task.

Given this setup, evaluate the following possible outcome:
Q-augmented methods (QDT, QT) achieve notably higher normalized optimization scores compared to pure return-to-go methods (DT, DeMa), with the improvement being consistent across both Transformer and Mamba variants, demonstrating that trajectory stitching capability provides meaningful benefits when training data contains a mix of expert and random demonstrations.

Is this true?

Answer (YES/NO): NO